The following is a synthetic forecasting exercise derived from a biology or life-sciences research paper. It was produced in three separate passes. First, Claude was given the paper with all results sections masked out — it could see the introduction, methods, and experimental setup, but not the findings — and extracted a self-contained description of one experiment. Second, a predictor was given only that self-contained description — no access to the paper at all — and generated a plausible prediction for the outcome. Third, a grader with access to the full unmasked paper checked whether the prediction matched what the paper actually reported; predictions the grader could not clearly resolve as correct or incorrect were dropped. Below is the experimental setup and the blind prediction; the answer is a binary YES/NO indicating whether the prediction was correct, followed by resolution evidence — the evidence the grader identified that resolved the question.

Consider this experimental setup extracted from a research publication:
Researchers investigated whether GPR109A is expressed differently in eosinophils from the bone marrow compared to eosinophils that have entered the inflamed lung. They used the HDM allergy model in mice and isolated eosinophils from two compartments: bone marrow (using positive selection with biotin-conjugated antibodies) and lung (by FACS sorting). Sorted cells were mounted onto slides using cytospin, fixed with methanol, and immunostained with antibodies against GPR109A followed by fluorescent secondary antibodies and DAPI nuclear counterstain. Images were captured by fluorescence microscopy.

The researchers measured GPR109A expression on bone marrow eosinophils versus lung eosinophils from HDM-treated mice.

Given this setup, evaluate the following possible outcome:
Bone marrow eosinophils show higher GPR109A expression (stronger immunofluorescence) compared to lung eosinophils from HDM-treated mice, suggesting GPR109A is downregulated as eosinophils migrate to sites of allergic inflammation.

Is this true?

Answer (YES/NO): NO